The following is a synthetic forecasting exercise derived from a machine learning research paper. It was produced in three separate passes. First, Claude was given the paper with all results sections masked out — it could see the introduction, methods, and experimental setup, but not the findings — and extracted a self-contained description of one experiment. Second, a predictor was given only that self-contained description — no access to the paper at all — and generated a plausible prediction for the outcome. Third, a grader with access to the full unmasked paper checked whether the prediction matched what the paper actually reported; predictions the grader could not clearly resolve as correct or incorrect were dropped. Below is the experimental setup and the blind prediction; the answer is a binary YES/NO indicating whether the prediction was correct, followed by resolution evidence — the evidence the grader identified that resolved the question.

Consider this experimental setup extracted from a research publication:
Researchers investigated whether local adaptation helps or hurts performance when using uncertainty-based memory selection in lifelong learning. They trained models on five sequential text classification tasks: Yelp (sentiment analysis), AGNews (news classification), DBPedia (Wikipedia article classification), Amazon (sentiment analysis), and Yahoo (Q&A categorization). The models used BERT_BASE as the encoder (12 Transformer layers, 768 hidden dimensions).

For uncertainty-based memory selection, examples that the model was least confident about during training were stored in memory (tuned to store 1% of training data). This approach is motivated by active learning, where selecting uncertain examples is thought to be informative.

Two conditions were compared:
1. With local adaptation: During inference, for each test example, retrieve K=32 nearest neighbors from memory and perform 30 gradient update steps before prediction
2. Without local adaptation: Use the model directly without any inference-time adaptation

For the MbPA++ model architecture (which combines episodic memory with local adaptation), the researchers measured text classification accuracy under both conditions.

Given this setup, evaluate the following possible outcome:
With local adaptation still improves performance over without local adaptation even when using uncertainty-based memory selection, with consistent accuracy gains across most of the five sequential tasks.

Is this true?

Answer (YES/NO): NO